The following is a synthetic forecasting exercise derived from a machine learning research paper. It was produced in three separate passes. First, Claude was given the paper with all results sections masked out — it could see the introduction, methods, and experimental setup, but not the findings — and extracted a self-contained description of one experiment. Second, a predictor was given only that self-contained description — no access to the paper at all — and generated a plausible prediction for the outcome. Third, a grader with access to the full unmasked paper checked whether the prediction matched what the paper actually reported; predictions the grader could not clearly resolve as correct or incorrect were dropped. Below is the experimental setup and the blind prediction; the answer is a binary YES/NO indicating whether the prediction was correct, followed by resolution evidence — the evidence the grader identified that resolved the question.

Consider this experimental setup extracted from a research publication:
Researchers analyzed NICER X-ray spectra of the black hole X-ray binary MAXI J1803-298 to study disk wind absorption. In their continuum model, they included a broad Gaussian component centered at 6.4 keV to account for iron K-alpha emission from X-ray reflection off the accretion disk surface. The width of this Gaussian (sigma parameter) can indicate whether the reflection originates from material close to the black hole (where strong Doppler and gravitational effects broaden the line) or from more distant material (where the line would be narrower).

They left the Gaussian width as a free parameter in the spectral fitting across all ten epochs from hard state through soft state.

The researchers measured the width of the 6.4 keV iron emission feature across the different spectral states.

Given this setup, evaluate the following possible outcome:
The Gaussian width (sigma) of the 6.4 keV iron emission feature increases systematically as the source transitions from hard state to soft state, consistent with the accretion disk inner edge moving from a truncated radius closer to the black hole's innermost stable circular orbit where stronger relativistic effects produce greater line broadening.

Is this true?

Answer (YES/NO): NO